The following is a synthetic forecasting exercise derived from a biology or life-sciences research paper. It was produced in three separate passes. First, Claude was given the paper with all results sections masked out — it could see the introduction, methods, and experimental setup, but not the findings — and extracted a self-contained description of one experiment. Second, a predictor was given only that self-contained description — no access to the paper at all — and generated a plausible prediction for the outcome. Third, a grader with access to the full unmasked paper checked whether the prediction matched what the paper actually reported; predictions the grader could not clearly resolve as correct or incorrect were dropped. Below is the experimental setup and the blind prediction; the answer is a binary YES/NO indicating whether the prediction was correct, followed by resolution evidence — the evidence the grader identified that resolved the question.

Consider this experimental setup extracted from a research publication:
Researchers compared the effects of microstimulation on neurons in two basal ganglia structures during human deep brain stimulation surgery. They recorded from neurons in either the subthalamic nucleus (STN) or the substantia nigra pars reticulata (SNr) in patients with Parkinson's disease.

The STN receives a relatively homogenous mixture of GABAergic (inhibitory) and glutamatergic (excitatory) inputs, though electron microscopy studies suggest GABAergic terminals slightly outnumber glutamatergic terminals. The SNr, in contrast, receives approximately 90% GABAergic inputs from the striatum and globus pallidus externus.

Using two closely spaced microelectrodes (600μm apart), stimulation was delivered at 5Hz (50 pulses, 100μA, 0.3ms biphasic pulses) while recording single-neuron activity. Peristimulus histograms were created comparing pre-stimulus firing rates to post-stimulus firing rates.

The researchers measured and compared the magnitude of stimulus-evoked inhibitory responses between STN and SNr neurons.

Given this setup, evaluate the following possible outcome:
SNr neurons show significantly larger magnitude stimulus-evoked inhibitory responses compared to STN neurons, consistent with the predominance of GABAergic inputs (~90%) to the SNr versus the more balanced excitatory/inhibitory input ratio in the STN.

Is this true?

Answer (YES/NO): YES